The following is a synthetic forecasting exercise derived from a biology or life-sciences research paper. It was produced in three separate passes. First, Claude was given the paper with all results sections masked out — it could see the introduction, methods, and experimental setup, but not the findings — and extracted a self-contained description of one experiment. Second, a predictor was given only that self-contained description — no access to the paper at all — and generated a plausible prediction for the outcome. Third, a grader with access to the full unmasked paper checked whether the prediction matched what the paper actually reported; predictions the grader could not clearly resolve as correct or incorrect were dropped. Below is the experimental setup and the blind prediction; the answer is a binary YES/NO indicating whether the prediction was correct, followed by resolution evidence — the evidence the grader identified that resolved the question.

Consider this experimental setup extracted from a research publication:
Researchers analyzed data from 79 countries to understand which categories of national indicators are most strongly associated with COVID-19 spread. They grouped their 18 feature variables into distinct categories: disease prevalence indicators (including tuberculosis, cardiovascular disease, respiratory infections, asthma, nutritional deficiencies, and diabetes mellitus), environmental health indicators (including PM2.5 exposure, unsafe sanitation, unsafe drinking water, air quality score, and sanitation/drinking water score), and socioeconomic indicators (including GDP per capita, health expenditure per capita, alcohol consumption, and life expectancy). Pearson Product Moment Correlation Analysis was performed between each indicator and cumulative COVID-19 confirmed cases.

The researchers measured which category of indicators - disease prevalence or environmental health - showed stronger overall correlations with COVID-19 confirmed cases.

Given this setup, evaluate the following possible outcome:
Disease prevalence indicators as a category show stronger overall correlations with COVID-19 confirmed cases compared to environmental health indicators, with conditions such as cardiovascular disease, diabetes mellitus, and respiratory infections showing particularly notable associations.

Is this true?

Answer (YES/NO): YES